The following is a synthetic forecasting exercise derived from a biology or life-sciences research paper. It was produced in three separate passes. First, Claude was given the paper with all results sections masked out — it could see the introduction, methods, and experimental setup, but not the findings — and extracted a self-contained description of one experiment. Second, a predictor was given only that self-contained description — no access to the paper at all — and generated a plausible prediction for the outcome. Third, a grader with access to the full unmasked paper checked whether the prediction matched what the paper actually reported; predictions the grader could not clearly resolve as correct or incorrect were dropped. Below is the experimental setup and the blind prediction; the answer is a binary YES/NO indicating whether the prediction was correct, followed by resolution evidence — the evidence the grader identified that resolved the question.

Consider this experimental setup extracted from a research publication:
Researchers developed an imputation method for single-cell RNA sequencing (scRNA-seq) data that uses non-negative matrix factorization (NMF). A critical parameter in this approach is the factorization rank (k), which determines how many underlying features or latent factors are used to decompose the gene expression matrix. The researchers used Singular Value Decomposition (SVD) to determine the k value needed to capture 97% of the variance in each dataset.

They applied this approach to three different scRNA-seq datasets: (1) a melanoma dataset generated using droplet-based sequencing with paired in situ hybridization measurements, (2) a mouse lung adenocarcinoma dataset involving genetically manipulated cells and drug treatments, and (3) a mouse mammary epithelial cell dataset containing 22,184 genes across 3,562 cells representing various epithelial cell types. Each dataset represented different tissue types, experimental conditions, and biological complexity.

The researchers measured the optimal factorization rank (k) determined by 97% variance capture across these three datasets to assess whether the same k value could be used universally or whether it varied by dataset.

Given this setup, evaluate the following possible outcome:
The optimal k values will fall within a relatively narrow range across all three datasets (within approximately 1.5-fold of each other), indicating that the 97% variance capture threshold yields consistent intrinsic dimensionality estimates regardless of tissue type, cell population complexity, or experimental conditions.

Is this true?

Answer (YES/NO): NO